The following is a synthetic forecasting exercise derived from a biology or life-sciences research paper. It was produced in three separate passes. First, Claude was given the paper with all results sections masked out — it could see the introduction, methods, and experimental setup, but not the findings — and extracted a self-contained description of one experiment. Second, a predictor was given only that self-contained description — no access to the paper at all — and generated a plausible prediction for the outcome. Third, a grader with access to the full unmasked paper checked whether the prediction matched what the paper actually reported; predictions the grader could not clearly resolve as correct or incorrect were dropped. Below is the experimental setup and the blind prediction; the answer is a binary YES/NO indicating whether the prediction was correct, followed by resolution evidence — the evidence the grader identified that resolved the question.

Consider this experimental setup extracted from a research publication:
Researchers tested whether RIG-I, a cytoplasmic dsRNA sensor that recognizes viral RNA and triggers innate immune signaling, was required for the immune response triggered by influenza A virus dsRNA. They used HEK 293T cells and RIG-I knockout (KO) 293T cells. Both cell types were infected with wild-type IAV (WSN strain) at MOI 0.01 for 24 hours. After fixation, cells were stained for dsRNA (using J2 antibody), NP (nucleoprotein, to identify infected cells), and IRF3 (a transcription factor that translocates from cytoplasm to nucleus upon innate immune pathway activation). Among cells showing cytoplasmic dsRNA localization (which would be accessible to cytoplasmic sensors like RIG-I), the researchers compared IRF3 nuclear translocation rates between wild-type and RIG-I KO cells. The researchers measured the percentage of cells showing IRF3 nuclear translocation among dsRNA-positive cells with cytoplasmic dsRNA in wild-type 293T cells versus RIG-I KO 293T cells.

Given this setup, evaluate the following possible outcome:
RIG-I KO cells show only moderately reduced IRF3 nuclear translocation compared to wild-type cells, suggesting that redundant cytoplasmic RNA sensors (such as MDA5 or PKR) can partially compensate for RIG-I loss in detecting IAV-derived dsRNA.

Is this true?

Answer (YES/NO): NO